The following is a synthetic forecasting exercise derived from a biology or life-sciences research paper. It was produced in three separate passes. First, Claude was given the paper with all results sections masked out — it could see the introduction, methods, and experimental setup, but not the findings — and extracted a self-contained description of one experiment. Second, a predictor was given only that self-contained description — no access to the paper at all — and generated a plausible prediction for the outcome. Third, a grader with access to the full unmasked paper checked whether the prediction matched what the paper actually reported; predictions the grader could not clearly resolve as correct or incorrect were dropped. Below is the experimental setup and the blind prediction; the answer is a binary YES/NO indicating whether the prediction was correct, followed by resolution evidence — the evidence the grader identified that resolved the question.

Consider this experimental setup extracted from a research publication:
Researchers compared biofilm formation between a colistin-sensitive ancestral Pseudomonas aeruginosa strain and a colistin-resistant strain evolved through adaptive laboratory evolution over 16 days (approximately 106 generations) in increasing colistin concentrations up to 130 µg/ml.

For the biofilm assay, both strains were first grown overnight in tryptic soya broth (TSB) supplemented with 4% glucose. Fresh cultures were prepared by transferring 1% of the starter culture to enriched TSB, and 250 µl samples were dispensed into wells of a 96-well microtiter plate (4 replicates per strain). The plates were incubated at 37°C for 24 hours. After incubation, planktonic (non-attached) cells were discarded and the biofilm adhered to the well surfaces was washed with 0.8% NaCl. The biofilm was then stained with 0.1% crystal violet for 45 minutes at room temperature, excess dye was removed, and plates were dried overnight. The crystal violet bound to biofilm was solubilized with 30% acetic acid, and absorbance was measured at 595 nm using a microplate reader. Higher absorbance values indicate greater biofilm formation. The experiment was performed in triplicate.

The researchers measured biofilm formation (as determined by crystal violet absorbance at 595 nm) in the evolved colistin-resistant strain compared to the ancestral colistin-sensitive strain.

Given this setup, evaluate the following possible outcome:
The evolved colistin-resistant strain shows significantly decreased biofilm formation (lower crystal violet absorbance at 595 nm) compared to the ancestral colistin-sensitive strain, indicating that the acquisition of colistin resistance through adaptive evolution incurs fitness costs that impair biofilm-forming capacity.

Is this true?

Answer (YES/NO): NO